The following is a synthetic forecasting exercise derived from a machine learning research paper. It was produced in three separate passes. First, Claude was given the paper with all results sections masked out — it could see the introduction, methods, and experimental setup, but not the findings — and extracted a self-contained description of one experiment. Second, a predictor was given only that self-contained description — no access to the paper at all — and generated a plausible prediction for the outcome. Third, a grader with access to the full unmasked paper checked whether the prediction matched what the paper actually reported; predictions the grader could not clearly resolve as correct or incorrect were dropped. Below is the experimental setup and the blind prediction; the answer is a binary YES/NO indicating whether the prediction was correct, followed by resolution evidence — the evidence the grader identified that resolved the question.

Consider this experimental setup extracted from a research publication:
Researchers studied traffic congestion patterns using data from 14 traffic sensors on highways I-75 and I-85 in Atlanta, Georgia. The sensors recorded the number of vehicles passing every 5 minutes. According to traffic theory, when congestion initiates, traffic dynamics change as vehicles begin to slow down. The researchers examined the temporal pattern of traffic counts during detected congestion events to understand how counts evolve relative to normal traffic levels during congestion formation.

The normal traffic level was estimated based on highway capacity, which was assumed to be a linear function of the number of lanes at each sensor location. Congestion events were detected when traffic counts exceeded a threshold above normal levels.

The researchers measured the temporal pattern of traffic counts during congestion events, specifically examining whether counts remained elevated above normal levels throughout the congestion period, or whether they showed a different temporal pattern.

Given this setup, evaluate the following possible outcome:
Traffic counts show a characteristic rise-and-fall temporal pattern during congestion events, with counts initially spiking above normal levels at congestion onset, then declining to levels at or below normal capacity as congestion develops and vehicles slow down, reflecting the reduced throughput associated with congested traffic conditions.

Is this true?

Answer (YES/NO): YES